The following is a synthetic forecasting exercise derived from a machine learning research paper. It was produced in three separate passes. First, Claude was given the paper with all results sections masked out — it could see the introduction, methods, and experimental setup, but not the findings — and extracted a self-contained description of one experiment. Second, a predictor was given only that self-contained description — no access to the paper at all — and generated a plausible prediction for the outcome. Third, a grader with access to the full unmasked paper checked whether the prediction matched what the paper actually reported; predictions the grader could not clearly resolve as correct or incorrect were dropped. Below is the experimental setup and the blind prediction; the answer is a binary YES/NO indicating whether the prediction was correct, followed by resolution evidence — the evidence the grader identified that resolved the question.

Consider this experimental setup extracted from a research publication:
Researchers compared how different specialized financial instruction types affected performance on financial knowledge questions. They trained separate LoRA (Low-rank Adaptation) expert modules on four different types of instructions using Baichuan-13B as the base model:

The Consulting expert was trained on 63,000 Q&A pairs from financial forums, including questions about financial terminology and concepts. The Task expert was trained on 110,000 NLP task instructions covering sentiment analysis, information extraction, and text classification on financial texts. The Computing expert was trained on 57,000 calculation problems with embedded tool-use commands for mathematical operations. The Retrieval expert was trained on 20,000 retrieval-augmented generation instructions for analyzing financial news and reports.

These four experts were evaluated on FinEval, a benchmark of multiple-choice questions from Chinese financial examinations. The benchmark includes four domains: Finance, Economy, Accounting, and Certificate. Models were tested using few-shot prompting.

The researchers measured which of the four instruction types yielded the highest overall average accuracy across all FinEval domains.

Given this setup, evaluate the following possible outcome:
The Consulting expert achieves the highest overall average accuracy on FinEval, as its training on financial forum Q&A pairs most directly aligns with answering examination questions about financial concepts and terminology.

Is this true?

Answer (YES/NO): YES